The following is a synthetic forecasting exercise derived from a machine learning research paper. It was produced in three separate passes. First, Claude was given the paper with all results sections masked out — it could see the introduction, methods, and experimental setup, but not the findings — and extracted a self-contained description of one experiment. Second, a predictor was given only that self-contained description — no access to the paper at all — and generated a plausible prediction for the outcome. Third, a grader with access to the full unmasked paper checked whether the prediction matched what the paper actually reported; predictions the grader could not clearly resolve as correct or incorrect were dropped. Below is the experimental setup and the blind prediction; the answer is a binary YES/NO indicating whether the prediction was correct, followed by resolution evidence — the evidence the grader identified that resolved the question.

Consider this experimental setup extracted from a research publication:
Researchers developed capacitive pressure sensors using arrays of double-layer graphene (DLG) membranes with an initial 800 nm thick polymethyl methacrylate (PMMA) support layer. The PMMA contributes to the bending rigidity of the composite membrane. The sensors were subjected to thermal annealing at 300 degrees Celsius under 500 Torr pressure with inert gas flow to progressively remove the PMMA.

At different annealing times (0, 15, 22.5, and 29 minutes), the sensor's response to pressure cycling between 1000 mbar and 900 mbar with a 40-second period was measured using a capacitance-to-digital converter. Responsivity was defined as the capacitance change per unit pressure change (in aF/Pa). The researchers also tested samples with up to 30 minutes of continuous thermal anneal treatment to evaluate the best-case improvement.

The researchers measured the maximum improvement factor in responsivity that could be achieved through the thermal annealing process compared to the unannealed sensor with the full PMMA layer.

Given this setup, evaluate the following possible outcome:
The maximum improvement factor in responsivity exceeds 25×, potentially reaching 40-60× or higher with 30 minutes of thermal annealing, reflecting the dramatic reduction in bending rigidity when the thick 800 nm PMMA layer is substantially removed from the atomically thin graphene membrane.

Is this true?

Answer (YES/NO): YES